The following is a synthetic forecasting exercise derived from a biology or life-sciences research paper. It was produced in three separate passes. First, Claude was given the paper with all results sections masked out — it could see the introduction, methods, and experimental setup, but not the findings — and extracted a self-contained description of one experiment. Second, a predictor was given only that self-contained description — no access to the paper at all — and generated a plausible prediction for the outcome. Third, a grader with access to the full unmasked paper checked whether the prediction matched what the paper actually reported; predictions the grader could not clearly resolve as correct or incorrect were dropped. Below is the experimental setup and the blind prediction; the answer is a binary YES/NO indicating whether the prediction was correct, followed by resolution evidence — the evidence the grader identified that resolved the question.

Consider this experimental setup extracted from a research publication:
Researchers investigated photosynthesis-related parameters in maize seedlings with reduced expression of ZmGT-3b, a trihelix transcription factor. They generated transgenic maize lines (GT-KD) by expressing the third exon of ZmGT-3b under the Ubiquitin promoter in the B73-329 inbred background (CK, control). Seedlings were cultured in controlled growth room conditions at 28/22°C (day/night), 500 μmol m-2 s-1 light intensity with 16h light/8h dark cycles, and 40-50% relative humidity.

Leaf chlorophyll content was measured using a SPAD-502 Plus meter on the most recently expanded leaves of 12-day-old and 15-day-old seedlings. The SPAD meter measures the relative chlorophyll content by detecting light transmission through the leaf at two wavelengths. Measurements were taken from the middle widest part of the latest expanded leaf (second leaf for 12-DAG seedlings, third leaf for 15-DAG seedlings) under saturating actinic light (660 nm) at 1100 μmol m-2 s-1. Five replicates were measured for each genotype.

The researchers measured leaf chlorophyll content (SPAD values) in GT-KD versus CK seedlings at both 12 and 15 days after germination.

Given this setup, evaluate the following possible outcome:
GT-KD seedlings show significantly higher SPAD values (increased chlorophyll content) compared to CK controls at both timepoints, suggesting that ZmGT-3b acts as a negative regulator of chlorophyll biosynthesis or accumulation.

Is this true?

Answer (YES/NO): NO